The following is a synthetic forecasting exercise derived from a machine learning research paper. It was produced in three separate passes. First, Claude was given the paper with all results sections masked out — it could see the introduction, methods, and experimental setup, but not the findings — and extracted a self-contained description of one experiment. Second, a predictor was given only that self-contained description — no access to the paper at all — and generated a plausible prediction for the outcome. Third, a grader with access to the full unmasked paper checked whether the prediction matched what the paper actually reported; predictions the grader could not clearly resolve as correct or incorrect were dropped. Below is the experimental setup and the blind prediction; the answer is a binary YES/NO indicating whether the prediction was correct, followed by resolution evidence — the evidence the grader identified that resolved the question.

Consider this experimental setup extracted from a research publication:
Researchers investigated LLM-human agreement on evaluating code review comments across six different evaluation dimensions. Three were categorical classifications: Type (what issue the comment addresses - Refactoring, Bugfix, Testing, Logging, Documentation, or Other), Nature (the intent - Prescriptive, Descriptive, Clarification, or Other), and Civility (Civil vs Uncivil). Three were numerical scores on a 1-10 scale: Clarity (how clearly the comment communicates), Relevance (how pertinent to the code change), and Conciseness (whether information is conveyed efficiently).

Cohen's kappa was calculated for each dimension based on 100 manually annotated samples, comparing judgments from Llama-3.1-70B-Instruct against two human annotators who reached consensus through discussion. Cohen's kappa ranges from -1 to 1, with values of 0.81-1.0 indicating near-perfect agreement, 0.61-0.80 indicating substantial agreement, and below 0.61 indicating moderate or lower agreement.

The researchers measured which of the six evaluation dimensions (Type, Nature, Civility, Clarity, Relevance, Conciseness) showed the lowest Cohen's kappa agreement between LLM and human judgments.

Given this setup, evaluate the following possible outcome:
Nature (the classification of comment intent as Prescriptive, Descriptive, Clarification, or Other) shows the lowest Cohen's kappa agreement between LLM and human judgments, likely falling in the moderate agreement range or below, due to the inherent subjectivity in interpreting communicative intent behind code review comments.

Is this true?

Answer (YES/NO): NO